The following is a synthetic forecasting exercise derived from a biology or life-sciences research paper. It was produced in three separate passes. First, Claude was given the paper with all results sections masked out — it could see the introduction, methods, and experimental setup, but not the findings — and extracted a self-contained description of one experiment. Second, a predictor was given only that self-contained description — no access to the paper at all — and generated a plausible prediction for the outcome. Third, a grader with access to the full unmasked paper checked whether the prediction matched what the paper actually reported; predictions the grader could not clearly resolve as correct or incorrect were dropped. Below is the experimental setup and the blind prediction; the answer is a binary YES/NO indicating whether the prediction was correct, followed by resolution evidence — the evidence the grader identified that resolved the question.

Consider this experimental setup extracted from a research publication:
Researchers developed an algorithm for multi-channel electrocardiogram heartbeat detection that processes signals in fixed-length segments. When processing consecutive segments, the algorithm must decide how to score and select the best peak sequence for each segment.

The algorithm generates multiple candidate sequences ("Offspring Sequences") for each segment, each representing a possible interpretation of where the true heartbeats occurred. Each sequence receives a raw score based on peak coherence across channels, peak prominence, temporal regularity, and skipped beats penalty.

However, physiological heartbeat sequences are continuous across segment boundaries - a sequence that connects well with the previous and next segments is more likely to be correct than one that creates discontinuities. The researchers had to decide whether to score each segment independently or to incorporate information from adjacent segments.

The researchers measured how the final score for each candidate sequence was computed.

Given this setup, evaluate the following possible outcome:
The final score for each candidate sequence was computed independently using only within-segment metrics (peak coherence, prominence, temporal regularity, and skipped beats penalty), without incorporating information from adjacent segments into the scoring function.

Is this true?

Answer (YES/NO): NO